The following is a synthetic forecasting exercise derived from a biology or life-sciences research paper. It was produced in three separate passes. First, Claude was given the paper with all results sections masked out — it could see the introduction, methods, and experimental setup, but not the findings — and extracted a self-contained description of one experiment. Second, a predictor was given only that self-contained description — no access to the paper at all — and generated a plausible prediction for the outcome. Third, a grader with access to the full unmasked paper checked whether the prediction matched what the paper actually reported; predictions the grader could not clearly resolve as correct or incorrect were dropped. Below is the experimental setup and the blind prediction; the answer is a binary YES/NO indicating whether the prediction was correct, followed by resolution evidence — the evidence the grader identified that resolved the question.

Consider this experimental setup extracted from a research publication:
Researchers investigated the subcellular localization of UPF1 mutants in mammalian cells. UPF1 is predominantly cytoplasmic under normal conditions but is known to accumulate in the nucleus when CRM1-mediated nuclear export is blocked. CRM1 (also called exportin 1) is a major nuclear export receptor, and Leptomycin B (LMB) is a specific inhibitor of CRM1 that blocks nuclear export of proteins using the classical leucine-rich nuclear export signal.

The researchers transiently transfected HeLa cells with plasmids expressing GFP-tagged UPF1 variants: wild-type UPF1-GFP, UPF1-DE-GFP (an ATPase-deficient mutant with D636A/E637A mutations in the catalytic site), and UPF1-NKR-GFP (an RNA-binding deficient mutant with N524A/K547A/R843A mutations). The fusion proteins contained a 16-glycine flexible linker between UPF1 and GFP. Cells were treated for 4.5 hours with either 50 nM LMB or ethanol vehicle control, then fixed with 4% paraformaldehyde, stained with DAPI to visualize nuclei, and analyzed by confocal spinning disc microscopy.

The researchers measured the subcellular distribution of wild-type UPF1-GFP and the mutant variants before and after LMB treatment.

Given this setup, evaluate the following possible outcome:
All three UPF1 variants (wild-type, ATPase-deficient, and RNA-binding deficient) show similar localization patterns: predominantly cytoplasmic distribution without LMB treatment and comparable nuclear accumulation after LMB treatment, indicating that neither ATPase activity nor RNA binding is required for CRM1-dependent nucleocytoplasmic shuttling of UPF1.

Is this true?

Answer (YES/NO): NO